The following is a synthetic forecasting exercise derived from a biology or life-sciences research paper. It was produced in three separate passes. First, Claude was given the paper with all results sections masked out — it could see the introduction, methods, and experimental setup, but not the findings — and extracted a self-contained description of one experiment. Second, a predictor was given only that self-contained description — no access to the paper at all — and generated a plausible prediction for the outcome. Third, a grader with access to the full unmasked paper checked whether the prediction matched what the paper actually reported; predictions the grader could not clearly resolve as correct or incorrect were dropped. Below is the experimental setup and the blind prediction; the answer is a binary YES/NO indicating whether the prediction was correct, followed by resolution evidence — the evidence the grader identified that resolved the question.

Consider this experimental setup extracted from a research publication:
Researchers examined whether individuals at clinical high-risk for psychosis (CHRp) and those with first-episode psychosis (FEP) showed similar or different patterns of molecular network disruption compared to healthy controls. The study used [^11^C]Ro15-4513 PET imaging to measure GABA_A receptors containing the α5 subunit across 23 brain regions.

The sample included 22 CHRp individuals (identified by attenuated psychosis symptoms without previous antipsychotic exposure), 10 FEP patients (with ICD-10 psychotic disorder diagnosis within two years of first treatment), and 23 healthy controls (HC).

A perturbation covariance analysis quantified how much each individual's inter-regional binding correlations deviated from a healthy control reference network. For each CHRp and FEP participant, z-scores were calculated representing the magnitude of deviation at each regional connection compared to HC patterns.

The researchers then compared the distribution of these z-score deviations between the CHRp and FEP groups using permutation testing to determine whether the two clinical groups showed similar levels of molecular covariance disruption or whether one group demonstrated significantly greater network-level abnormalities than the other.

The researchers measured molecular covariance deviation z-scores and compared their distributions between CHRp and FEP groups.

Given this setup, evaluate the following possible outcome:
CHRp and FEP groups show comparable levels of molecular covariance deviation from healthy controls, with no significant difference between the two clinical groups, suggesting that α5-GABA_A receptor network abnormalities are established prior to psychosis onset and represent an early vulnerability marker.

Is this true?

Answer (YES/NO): YES